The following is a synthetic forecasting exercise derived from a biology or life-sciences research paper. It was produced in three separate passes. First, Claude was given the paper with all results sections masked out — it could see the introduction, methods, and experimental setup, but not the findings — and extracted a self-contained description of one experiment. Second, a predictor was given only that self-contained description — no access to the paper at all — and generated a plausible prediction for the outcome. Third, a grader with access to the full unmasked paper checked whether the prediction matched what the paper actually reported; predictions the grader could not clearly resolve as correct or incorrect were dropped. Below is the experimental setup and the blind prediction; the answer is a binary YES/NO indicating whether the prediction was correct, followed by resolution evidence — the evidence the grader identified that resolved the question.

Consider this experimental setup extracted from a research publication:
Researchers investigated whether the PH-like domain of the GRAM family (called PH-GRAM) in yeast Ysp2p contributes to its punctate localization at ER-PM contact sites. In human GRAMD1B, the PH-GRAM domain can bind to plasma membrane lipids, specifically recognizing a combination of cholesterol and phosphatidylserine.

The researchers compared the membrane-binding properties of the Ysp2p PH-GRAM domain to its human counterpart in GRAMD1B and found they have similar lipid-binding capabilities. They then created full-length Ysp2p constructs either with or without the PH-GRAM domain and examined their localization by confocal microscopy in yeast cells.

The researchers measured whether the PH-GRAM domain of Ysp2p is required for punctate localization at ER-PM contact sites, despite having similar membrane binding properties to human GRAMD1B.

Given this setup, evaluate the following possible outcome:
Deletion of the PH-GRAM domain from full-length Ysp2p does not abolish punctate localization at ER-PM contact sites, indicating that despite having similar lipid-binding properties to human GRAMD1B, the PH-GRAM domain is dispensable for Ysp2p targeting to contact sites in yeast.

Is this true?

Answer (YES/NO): YES